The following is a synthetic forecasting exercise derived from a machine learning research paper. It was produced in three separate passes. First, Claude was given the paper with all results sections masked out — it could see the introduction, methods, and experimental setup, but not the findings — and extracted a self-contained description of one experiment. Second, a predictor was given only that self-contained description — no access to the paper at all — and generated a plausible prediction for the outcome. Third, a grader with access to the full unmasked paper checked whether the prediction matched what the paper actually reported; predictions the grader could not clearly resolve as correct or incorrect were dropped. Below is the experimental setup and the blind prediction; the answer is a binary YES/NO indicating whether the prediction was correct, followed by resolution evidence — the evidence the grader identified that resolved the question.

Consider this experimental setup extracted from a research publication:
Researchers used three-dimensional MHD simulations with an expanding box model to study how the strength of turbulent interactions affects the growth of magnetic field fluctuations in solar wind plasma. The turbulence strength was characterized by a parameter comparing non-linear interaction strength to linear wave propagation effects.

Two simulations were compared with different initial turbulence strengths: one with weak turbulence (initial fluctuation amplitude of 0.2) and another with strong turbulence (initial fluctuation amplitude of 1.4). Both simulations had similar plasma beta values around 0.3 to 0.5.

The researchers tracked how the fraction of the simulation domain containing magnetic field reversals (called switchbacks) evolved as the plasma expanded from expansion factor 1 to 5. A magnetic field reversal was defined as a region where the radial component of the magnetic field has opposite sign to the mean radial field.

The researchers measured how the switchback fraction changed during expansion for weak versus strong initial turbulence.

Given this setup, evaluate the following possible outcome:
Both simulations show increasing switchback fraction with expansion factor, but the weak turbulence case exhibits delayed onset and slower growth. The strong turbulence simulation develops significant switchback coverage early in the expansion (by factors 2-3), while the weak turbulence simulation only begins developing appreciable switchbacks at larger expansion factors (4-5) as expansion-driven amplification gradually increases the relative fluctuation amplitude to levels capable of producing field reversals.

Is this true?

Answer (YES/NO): NO